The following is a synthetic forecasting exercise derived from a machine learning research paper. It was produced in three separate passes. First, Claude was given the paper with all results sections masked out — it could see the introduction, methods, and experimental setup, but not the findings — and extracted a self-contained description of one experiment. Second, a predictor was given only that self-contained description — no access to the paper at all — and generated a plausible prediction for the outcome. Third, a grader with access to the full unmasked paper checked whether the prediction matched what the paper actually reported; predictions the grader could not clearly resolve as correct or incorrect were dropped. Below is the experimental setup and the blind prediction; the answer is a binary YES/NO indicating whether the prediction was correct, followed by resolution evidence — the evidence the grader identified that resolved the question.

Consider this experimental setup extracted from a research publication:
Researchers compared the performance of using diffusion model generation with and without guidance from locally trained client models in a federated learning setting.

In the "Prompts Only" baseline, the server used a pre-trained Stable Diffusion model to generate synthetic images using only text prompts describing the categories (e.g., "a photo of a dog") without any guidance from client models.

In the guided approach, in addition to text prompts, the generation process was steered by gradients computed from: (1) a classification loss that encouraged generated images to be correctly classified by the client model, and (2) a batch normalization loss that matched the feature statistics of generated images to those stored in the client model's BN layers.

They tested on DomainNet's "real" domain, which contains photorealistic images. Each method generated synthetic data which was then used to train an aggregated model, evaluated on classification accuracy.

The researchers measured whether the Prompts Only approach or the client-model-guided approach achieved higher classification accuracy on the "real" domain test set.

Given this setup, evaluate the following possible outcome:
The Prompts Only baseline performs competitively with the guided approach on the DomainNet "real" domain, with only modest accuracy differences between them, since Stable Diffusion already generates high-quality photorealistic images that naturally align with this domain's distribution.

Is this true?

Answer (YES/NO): NO